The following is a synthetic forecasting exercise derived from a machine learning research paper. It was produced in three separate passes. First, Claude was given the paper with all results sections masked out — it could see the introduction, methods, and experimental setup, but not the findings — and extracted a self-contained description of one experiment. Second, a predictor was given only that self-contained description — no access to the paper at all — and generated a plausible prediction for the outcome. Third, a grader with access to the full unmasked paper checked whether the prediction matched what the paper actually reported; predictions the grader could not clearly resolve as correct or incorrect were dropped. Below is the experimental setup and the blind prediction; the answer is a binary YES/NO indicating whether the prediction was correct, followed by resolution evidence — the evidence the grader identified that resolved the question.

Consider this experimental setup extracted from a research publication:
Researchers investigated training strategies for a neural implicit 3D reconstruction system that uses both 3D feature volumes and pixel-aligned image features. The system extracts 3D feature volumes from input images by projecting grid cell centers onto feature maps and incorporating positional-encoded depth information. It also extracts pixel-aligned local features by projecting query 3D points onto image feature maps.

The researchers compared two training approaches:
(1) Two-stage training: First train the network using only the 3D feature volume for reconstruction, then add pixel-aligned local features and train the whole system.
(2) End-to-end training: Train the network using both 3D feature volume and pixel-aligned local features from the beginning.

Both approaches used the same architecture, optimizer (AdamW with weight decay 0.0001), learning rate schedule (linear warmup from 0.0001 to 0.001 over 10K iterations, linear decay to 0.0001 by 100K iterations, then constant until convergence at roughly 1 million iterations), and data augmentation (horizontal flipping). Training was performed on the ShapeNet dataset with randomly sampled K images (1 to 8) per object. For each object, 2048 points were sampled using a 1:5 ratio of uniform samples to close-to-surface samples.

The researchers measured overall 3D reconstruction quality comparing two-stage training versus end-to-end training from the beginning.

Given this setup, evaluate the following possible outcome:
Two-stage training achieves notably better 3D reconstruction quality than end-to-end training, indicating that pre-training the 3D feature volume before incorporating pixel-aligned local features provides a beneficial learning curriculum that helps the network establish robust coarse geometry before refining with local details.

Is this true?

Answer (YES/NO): NO